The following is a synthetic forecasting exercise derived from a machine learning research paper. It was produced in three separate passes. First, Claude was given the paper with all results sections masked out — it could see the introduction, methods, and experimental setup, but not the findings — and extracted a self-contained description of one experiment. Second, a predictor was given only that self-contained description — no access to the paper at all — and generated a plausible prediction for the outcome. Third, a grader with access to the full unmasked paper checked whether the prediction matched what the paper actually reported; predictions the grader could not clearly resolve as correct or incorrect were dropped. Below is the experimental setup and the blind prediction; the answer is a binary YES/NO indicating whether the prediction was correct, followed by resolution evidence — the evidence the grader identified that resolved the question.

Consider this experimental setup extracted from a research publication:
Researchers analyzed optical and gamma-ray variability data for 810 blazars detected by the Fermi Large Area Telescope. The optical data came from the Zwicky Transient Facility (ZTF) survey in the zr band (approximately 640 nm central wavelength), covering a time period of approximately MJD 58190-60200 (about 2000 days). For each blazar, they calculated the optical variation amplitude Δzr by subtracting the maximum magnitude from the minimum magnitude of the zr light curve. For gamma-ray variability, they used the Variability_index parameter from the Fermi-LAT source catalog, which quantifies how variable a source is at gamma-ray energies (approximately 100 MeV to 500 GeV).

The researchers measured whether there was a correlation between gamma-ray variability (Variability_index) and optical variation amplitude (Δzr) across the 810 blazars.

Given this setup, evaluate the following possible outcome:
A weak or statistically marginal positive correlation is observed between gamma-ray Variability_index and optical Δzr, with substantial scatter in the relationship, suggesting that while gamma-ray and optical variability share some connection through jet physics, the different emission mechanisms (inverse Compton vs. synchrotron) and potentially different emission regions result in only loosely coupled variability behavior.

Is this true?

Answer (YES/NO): NO